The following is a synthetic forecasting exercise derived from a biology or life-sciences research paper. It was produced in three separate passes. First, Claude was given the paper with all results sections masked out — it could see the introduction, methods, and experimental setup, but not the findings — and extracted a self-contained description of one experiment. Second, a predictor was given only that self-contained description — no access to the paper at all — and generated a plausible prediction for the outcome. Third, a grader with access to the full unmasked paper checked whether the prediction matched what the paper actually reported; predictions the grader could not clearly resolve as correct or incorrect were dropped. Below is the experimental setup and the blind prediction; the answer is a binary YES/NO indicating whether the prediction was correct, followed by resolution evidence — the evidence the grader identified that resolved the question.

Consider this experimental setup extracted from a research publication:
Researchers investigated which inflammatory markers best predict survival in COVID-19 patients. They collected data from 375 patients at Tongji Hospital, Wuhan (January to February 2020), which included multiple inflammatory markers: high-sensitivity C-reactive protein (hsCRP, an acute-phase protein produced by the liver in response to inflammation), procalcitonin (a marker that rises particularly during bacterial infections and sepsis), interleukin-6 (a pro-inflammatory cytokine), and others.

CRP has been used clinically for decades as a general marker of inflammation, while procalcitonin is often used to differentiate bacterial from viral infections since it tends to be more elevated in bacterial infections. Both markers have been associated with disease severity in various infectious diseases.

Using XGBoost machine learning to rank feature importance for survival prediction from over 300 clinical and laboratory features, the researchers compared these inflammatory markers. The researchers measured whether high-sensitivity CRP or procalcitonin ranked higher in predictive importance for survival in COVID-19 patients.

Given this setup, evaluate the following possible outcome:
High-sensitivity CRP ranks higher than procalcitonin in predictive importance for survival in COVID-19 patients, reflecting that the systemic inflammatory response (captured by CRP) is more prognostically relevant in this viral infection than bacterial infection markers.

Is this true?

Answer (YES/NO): YES